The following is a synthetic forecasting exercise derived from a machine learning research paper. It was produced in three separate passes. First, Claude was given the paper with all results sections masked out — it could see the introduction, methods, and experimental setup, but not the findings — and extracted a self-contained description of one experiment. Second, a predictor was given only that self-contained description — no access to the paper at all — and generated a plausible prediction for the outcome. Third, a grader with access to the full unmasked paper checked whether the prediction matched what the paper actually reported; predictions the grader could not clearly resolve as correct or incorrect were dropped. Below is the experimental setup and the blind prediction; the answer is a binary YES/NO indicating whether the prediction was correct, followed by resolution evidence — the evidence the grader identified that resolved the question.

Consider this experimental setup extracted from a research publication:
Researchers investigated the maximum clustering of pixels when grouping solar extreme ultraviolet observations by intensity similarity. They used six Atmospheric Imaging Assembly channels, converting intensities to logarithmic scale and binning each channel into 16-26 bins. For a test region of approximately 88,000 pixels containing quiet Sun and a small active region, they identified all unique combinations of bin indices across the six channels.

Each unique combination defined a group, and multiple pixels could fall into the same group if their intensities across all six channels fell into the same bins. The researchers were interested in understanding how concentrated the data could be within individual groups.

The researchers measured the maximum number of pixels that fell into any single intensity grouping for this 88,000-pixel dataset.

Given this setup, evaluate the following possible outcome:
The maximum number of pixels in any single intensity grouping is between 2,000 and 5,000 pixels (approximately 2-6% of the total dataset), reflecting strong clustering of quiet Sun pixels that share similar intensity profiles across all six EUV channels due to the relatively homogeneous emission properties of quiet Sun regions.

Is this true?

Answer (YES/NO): NO